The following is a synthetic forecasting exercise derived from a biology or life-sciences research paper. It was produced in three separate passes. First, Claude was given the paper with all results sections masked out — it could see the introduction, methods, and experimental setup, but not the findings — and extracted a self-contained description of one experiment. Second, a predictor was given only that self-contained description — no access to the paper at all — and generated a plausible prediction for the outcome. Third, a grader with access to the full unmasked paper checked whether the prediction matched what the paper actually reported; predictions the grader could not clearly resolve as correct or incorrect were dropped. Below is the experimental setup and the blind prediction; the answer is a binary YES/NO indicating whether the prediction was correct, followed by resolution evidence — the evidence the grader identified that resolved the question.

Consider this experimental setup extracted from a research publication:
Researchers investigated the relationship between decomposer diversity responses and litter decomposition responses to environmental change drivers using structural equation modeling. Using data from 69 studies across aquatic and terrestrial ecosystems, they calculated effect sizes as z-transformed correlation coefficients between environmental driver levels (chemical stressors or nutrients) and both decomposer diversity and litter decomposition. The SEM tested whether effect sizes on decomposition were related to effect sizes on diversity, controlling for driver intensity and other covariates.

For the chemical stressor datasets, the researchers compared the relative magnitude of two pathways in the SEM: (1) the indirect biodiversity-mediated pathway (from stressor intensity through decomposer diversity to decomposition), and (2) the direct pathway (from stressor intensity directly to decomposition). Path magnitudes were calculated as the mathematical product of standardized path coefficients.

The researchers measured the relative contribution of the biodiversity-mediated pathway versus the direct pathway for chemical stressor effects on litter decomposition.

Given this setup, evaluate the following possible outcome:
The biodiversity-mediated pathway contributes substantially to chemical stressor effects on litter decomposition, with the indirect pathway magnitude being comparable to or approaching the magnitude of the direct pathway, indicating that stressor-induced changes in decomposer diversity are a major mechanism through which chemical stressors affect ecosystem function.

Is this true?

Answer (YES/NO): NO